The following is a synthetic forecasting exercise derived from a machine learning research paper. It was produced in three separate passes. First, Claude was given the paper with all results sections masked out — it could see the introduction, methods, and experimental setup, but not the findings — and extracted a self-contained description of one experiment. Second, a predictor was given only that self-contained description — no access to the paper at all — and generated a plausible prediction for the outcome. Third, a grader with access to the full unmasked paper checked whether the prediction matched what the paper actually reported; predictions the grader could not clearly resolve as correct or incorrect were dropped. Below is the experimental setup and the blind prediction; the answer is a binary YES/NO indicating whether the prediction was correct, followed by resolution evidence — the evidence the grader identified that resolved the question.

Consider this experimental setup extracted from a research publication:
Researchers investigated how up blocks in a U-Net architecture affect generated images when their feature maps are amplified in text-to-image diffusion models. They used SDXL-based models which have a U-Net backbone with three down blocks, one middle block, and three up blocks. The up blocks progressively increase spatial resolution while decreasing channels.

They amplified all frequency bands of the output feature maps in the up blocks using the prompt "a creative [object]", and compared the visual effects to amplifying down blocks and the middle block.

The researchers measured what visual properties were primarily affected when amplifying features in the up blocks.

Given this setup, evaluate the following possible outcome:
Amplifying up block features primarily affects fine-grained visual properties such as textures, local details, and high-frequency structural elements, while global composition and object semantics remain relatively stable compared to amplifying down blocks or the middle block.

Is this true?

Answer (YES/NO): NO